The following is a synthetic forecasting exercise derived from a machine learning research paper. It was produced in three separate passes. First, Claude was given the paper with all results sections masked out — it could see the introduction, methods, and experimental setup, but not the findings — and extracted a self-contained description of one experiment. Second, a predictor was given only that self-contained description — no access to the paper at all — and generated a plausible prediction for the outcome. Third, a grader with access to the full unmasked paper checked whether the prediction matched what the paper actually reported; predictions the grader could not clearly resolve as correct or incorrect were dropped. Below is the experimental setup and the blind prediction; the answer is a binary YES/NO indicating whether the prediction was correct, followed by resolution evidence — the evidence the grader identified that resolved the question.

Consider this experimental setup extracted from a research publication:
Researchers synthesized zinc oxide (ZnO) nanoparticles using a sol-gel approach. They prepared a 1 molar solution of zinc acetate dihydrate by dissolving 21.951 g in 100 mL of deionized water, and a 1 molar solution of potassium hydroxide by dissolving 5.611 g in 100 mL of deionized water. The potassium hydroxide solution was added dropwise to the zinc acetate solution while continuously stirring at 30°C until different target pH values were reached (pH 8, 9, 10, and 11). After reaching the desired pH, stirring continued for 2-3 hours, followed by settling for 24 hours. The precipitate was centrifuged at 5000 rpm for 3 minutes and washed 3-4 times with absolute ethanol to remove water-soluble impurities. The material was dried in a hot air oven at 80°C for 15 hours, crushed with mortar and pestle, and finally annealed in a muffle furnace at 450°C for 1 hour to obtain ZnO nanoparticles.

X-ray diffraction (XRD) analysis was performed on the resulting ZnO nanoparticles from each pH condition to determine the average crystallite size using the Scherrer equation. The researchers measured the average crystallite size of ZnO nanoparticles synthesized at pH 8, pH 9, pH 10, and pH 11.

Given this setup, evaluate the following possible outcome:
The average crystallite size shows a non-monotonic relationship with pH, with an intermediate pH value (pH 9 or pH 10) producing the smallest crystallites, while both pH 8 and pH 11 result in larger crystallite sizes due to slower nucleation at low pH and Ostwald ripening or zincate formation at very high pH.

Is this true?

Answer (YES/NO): YES